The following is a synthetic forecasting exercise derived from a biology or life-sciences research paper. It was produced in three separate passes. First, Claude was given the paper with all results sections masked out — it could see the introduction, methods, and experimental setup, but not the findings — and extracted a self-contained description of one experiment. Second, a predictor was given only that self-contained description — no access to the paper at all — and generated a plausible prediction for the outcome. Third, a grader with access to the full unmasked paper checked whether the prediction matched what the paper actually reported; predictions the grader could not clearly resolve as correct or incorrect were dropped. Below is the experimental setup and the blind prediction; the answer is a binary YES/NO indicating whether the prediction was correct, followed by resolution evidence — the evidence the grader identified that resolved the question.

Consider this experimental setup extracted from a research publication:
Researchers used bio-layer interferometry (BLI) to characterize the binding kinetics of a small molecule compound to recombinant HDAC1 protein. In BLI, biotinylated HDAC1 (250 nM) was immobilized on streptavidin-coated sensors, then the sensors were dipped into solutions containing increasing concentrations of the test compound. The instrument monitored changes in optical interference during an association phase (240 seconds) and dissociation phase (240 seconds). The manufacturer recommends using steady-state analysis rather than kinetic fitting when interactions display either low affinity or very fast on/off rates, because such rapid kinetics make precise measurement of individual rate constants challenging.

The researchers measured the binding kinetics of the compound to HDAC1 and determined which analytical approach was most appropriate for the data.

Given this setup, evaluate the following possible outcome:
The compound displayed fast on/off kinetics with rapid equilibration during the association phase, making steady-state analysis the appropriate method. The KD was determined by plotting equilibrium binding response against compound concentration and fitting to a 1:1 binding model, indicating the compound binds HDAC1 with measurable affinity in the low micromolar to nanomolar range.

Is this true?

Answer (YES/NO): NO